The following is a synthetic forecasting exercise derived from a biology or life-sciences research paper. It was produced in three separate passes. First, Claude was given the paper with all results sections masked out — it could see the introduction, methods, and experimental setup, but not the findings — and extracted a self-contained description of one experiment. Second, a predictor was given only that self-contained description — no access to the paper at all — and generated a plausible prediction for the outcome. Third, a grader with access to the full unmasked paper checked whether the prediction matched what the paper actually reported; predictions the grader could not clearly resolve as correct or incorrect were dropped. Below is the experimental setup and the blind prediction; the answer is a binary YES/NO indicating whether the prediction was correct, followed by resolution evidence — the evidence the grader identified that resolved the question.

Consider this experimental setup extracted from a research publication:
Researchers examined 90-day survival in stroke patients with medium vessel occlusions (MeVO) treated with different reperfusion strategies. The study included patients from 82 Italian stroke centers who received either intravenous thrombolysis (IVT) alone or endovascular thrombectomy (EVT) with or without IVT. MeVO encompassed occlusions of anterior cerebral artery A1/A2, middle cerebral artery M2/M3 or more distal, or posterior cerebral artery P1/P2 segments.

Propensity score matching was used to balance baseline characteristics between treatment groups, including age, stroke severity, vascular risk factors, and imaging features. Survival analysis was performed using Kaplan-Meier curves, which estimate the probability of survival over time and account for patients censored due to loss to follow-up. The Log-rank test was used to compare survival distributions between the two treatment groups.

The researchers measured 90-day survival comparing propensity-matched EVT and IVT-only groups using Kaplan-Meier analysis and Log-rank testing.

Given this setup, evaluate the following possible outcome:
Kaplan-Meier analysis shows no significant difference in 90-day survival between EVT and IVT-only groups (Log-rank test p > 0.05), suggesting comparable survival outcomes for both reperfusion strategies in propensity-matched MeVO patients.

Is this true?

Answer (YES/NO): YES